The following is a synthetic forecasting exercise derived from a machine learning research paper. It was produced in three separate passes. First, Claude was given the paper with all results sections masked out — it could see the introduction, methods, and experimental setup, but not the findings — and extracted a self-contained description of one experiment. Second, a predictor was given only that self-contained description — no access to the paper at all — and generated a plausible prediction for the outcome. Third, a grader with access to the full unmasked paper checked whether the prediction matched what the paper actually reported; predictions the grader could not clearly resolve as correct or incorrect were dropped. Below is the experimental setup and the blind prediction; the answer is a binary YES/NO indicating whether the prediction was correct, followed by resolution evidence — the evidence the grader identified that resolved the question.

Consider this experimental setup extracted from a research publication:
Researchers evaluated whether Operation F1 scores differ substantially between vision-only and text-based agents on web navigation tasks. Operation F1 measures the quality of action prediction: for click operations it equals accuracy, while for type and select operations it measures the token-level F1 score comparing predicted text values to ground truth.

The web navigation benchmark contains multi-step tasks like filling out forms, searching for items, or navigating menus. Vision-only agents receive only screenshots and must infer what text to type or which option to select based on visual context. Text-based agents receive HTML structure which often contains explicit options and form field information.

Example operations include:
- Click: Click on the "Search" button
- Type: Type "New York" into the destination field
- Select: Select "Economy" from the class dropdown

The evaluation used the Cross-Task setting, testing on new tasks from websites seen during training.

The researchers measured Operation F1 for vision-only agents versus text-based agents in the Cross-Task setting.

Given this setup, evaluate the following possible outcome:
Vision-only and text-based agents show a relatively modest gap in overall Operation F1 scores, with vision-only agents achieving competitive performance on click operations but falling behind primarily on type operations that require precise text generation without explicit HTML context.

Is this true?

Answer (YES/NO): NO